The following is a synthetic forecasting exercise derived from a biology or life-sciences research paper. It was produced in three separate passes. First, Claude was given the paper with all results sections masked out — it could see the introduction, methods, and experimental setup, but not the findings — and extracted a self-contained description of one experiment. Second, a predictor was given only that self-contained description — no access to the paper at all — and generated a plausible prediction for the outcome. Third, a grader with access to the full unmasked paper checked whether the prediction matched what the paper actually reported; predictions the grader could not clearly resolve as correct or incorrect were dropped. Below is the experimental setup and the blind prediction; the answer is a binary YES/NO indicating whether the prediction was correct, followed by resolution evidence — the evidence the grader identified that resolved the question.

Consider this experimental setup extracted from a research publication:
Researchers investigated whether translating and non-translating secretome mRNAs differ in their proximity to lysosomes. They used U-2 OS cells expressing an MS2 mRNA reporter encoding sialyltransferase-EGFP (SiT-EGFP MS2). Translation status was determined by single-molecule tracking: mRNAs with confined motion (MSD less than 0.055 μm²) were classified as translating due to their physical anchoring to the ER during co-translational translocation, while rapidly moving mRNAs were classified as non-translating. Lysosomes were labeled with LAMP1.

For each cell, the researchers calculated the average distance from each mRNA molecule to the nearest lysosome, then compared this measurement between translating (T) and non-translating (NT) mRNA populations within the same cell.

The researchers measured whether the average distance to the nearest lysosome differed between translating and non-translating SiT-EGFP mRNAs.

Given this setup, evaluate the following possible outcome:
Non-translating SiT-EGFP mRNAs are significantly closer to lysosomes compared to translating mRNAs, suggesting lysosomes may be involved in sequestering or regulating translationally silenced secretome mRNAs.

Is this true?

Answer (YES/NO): NO